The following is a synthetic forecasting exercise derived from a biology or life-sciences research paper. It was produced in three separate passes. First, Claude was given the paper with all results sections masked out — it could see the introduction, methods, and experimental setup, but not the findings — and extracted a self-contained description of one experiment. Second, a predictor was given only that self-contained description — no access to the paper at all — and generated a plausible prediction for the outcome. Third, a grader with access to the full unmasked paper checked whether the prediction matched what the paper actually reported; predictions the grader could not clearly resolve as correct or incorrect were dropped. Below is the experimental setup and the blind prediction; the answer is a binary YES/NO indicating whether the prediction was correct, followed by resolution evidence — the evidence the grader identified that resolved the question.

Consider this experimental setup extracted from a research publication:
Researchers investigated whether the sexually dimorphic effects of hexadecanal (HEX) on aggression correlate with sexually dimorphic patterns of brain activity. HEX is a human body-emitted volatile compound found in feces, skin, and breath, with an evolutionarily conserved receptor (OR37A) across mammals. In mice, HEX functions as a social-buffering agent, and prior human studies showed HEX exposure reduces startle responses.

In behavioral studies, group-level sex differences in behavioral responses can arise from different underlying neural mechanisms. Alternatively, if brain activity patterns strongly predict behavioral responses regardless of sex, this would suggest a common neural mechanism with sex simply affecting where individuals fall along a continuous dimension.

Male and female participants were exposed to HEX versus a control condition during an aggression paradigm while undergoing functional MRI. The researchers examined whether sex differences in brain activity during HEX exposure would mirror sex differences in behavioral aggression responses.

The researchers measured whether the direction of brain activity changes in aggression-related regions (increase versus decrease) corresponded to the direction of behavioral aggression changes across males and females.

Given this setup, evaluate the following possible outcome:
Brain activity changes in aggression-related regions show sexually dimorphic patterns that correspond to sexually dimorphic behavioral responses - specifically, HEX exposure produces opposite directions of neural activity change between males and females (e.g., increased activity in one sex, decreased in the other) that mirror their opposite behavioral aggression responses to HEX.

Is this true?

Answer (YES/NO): NO